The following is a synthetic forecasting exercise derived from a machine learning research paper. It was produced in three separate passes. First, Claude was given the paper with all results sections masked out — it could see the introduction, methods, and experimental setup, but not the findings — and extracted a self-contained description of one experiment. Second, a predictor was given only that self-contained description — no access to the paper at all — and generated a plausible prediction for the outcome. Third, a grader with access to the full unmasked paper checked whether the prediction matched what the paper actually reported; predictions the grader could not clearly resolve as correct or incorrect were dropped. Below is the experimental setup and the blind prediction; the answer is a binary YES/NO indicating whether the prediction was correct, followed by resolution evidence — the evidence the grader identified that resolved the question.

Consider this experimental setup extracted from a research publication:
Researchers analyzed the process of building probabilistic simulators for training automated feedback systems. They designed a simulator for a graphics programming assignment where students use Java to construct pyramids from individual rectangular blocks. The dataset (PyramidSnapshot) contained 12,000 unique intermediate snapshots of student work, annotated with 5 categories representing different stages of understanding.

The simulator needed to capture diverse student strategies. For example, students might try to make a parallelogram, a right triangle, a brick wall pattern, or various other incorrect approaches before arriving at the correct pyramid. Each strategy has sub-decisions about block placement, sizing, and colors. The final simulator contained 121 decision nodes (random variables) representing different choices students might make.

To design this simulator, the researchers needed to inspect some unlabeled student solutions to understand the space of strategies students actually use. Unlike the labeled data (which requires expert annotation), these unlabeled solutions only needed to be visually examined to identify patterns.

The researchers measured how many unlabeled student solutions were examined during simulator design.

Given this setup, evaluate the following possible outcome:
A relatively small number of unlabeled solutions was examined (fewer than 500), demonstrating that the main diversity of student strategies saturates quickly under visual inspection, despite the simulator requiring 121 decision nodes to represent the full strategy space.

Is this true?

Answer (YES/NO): YES